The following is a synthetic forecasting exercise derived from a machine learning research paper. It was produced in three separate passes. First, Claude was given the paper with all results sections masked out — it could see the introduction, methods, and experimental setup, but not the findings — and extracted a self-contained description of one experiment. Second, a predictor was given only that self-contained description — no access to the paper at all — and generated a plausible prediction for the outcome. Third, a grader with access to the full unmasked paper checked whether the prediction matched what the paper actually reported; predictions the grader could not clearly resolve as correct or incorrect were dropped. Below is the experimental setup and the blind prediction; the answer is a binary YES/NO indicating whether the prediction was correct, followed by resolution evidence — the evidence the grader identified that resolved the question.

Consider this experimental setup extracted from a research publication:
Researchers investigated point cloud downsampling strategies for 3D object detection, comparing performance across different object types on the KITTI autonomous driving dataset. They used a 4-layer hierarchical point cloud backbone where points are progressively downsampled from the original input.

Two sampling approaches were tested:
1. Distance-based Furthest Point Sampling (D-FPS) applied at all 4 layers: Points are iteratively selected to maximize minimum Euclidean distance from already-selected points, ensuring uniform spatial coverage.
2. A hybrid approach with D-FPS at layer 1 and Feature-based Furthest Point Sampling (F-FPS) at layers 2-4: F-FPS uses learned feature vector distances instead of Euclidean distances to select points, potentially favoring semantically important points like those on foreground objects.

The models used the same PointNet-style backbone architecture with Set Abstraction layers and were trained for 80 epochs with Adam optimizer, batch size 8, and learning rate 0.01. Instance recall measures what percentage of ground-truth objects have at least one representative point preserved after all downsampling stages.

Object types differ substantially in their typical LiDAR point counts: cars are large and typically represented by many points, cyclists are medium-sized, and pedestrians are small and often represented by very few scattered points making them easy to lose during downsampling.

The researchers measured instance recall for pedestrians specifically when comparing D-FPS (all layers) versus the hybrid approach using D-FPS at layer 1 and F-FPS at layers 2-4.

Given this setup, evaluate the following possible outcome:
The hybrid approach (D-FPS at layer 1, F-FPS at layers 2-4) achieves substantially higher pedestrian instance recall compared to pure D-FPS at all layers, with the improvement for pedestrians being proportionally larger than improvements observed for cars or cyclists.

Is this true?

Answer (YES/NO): NO